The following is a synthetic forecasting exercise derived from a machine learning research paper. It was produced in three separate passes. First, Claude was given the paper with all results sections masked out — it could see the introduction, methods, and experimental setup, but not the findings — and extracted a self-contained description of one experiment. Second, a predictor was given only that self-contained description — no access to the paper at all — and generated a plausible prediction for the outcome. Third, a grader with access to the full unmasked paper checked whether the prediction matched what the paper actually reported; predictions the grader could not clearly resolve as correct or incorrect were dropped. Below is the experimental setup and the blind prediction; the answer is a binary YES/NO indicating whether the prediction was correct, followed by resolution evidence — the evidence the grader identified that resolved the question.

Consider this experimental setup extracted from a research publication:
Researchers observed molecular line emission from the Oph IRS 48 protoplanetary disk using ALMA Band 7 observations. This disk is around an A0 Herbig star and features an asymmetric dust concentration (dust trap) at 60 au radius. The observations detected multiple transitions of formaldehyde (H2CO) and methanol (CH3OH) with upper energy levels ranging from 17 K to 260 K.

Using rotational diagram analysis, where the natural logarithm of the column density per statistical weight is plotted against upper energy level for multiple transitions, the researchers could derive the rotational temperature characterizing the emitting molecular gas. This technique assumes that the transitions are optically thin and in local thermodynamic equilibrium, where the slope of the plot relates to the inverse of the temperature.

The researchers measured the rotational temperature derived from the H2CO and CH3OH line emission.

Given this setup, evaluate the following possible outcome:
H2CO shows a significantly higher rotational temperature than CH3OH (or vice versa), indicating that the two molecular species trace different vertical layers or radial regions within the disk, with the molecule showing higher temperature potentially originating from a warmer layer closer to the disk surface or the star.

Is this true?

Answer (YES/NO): YES